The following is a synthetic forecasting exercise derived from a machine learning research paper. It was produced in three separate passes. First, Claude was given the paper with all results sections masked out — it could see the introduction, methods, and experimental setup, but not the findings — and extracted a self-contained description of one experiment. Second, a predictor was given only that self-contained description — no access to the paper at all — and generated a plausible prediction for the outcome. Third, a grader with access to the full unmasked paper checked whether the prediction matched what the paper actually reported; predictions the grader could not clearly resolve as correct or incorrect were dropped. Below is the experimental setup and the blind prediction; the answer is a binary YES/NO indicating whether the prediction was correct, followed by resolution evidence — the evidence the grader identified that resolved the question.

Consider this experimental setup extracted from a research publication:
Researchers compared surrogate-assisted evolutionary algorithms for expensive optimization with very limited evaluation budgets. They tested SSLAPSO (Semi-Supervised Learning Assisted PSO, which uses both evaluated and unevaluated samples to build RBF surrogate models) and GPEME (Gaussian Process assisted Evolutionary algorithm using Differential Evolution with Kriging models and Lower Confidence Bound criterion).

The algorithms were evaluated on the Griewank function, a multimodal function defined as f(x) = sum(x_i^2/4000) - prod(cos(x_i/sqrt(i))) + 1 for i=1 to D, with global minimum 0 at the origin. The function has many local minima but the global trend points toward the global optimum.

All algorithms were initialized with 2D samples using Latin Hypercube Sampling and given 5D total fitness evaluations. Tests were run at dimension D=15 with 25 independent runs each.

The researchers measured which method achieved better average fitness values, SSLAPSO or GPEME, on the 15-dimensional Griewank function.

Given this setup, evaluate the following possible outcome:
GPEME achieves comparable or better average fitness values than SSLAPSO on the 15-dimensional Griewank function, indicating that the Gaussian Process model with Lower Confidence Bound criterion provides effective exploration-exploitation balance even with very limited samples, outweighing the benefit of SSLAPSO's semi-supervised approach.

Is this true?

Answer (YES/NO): YES